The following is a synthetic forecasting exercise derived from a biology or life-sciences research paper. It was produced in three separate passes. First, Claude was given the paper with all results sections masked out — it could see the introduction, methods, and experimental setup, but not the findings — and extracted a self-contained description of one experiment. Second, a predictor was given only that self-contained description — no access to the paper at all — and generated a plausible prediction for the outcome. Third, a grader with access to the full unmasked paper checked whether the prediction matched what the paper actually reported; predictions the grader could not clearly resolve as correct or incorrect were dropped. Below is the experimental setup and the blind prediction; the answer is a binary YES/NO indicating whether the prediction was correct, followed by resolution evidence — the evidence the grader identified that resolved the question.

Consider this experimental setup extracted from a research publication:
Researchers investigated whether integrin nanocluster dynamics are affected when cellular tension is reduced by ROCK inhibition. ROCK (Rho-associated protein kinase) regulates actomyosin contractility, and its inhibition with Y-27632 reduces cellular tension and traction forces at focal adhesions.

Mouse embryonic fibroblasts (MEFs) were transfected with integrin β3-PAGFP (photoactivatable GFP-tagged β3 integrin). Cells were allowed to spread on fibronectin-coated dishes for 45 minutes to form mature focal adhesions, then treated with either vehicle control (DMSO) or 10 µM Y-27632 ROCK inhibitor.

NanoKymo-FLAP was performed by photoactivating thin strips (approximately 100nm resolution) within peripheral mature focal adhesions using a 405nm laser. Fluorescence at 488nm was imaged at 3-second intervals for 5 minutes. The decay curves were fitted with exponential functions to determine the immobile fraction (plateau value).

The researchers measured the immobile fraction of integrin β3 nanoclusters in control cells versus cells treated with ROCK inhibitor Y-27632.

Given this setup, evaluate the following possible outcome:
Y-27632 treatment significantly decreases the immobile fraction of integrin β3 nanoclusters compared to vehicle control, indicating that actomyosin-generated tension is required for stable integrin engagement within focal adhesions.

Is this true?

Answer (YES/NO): YES